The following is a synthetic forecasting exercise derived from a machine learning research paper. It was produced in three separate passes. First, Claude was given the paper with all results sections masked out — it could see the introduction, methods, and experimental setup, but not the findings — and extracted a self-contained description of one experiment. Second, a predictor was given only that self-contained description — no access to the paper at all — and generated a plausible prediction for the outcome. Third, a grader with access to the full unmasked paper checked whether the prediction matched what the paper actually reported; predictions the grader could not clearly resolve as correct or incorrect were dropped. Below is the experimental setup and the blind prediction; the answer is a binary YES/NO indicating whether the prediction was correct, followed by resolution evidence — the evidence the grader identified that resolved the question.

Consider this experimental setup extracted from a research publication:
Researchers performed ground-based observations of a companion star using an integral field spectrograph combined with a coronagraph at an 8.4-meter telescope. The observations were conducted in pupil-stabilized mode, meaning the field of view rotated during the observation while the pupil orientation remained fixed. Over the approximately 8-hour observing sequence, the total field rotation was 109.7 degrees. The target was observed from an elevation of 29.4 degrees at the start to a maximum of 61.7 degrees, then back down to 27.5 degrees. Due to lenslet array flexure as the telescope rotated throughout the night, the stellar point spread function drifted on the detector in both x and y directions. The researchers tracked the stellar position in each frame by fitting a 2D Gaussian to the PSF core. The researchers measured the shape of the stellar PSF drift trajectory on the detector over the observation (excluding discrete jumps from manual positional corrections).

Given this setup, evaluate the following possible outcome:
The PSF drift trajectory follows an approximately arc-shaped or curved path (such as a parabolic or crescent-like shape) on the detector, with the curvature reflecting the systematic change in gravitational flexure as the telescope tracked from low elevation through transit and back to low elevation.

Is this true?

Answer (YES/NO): YES